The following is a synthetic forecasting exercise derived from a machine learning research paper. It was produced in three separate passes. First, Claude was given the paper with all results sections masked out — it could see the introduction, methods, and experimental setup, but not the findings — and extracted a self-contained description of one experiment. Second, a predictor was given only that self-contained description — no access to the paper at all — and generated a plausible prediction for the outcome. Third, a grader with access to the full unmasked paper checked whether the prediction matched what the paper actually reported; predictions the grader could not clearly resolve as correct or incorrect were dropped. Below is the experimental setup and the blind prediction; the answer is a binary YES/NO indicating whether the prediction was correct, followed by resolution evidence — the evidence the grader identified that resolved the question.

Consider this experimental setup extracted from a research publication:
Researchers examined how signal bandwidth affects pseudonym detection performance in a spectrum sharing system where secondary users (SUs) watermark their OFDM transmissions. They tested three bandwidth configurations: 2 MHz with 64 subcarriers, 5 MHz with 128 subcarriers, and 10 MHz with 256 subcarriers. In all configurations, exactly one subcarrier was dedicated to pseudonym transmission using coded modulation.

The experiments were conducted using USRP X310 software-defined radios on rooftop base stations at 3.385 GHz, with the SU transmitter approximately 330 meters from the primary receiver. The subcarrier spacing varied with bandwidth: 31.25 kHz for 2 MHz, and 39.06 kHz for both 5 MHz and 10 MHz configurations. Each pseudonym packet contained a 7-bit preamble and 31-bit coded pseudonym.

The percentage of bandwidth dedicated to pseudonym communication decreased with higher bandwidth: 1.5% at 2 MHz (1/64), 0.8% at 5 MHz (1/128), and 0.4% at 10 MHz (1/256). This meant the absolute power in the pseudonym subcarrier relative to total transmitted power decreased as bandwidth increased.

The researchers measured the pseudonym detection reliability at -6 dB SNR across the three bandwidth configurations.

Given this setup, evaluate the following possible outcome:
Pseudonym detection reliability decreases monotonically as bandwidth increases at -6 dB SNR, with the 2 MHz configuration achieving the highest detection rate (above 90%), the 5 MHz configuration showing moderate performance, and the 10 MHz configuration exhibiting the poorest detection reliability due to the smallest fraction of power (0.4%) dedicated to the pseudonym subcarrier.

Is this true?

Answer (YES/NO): NO